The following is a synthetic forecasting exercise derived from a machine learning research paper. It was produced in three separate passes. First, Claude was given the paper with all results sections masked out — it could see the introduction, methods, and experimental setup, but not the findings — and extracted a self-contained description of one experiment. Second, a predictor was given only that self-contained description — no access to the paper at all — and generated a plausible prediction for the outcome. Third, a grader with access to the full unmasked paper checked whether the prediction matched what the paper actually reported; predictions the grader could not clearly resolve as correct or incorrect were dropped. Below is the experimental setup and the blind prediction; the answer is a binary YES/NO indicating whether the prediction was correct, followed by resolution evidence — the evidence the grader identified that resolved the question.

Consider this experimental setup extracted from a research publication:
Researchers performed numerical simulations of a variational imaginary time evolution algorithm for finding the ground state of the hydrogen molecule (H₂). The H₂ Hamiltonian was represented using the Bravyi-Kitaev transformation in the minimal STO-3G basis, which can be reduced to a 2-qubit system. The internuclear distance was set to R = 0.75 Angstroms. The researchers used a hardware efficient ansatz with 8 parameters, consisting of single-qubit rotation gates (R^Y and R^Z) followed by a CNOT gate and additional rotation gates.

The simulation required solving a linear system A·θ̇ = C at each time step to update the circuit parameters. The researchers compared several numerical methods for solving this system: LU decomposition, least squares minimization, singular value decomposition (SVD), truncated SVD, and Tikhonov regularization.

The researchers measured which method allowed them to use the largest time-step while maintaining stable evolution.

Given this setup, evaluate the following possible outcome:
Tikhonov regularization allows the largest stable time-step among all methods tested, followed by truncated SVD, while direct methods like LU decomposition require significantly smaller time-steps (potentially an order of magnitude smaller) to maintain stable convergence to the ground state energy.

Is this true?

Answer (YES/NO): NO